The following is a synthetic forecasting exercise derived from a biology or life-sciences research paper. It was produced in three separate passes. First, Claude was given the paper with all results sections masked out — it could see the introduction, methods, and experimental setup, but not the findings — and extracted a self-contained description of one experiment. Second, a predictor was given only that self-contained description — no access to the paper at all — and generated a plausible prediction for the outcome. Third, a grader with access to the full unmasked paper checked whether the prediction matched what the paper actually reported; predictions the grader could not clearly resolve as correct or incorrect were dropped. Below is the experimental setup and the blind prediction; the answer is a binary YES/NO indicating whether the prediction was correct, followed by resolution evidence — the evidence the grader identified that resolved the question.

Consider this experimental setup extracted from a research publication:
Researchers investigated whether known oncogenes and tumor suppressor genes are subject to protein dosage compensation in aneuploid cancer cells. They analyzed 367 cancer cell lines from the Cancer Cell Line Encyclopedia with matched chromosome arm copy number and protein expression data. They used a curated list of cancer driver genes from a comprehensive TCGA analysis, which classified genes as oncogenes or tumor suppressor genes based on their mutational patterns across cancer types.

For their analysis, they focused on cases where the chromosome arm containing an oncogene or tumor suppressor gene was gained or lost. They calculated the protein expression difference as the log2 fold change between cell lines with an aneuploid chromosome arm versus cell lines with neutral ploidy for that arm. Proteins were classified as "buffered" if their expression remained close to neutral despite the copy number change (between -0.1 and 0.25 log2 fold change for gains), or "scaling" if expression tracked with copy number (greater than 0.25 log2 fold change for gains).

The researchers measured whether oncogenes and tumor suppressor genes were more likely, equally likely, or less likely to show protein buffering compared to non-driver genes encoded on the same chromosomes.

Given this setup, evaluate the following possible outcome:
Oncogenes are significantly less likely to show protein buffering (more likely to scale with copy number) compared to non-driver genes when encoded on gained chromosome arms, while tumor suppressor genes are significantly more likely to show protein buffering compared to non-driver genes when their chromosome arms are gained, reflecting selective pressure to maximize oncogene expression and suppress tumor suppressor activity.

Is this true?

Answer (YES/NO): NO